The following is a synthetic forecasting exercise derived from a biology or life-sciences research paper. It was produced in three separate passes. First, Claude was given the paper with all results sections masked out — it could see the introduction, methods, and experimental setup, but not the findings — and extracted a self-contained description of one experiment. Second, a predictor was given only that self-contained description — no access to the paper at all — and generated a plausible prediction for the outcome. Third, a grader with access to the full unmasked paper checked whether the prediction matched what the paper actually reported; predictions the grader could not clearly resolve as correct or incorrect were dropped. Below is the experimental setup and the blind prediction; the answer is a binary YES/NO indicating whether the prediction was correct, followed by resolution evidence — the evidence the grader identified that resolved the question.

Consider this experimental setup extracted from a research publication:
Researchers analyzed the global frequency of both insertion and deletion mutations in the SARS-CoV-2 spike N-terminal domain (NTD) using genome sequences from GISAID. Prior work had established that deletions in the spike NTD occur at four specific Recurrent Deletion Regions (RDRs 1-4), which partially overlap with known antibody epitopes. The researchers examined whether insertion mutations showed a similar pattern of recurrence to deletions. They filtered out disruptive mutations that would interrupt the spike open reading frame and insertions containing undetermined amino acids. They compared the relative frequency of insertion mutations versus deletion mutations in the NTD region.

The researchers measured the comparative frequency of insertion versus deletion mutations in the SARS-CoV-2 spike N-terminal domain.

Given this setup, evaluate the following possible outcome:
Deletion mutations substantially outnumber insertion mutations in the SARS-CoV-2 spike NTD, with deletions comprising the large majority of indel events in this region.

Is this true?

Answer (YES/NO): YES